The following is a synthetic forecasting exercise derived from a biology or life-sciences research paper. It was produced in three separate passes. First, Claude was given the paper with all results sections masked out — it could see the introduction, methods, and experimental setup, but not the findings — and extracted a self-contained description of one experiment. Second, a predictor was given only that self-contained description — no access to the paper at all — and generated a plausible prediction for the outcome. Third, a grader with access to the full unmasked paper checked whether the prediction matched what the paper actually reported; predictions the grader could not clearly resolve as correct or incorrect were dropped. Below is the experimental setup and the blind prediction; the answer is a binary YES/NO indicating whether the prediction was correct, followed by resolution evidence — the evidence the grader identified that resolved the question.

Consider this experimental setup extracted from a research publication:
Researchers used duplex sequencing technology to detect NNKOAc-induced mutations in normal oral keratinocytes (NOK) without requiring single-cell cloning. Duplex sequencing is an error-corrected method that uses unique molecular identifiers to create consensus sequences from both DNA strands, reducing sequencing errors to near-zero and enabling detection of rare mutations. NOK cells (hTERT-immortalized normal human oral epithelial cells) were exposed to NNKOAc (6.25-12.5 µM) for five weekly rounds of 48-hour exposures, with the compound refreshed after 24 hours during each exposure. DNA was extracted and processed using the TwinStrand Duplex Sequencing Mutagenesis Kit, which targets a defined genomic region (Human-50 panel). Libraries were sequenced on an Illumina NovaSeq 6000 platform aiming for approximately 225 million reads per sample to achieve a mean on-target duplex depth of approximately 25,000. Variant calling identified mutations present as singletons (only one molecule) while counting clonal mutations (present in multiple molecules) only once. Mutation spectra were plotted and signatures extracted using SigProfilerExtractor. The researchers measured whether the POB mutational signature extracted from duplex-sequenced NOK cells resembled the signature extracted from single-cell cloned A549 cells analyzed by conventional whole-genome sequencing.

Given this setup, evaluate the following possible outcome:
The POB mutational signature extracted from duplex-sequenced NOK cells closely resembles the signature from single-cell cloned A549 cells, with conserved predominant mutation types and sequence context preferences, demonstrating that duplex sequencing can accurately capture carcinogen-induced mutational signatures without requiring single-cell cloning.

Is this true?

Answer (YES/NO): YES